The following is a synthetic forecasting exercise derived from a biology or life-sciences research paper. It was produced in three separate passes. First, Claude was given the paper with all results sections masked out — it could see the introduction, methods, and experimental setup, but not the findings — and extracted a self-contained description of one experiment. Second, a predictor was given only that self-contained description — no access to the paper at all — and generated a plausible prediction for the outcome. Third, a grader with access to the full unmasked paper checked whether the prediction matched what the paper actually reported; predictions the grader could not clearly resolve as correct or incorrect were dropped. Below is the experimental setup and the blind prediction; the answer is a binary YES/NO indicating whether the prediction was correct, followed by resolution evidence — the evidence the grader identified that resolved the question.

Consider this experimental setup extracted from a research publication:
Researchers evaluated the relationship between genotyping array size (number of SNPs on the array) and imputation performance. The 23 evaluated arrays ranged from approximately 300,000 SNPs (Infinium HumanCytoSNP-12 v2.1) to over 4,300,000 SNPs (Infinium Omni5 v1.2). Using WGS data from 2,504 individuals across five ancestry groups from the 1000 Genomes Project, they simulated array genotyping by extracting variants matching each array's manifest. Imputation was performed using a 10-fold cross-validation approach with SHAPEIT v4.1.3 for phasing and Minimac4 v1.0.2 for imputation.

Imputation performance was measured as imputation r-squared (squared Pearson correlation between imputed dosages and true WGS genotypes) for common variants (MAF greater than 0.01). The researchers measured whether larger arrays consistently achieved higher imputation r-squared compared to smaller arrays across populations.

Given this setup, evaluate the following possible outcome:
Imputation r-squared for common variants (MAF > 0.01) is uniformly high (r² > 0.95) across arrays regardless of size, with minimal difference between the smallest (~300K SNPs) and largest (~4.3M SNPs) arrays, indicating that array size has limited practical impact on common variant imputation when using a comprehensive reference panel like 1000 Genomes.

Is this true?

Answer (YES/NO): NO